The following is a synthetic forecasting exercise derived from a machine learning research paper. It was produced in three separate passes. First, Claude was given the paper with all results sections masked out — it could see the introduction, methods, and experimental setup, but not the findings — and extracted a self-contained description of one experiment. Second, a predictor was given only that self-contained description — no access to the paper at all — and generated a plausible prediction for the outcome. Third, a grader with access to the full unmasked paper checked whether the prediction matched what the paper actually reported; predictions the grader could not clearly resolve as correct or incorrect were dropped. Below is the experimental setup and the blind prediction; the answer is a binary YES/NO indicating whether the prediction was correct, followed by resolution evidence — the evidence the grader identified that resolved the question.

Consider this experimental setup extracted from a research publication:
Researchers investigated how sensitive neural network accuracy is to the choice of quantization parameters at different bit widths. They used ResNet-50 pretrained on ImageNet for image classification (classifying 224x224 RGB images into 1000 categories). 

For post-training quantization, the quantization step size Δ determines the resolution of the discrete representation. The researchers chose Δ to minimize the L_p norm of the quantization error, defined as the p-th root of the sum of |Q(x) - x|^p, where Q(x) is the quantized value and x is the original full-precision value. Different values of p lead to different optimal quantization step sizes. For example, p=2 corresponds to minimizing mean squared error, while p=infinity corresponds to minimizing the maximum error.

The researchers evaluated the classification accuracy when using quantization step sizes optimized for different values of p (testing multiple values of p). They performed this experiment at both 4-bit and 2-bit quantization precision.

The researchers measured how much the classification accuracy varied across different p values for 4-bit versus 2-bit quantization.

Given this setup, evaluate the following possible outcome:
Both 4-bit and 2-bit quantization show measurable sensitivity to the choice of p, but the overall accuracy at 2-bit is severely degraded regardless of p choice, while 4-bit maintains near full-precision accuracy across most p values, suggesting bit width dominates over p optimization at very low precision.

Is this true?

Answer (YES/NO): NO